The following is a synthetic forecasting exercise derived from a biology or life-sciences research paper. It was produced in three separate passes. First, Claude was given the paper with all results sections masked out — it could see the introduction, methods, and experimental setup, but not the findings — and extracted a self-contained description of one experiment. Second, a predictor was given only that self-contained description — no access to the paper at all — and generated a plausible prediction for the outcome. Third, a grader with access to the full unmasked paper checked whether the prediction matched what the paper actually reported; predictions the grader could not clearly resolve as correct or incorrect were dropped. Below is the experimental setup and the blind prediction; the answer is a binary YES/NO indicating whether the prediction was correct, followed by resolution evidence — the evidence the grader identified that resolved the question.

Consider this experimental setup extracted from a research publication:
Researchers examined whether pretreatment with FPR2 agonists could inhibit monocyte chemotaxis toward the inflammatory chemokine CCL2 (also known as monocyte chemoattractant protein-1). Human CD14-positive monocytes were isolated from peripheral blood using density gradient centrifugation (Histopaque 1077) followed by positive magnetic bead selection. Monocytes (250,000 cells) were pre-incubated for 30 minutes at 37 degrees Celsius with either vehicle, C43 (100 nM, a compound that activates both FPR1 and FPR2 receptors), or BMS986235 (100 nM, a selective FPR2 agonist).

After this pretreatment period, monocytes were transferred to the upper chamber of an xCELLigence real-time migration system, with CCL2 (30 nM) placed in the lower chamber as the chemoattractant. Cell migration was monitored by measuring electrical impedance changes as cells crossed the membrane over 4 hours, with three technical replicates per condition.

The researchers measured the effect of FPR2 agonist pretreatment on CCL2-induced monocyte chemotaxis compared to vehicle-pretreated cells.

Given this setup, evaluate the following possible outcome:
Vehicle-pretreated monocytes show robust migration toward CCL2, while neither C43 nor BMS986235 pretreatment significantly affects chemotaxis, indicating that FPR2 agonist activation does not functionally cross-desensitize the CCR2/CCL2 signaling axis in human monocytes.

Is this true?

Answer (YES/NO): NO